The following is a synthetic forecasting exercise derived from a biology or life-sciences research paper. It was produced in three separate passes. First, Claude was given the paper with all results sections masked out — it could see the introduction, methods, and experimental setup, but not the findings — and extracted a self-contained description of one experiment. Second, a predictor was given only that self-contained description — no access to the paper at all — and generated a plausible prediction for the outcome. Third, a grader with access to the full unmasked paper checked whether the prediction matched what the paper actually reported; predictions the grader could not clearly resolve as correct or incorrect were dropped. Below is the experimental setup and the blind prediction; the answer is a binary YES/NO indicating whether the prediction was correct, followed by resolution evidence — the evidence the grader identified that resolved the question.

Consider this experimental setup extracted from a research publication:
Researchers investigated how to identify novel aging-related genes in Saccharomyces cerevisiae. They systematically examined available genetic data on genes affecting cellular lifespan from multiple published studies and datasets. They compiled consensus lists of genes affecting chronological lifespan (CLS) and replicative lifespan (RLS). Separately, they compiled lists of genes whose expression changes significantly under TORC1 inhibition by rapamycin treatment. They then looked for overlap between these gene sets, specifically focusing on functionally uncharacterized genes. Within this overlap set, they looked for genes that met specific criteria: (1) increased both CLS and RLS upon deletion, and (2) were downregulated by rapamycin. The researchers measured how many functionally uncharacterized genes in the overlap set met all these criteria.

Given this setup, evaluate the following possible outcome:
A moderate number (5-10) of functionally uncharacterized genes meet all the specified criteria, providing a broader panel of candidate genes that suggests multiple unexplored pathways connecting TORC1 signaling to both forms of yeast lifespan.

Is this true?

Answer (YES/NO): NO